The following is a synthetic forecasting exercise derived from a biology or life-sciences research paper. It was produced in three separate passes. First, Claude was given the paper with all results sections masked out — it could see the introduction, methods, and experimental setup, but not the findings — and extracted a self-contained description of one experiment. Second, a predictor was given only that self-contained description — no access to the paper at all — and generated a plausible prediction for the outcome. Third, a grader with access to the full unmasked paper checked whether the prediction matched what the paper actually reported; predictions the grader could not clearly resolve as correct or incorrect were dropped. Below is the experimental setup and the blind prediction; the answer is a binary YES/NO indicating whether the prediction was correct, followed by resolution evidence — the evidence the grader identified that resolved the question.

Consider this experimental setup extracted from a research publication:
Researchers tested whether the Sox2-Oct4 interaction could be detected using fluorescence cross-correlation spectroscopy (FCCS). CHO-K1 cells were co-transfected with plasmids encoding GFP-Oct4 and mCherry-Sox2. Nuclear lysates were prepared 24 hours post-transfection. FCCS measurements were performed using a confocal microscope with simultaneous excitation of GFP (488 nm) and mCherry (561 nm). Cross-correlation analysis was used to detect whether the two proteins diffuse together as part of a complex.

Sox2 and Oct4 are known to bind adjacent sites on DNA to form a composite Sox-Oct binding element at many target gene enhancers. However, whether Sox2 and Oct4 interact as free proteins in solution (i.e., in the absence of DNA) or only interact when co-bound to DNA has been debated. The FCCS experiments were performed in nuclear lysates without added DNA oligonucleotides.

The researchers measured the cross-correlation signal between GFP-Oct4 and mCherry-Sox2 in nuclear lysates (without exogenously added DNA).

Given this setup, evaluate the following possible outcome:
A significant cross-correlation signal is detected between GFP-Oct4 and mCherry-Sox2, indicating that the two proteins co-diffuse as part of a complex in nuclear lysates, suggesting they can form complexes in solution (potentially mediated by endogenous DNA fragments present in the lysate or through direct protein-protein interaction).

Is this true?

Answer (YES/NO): NO